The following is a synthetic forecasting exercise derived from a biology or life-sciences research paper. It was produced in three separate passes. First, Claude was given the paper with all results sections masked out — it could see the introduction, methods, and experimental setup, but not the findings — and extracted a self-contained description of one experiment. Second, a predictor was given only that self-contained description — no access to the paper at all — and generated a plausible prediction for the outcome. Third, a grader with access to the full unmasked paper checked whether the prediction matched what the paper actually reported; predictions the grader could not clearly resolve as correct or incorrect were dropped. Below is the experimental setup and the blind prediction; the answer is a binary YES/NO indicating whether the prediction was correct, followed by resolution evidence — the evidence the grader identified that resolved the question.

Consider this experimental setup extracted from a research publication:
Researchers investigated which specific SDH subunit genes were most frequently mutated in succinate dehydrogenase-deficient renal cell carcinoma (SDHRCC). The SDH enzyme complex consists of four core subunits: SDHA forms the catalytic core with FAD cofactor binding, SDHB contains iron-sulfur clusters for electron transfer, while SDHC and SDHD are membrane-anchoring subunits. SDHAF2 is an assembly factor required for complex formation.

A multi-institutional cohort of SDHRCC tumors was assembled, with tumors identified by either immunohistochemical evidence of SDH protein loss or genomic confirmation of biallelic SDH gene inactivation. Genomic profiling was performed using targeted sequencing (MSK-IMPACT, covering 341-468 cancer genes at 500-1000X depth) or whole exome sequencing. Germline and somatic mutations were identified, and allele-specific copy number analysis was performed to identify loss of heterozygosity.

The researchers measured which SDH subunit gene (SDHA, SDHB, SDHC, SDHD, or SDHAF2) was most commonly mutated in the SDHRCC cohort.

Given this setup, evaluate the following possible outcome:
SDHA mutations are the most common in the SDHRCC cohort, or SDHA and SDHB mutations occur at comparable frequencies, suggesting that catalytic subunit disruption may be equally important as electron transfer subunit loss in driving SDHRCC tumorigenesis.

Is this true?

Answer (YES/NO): NO